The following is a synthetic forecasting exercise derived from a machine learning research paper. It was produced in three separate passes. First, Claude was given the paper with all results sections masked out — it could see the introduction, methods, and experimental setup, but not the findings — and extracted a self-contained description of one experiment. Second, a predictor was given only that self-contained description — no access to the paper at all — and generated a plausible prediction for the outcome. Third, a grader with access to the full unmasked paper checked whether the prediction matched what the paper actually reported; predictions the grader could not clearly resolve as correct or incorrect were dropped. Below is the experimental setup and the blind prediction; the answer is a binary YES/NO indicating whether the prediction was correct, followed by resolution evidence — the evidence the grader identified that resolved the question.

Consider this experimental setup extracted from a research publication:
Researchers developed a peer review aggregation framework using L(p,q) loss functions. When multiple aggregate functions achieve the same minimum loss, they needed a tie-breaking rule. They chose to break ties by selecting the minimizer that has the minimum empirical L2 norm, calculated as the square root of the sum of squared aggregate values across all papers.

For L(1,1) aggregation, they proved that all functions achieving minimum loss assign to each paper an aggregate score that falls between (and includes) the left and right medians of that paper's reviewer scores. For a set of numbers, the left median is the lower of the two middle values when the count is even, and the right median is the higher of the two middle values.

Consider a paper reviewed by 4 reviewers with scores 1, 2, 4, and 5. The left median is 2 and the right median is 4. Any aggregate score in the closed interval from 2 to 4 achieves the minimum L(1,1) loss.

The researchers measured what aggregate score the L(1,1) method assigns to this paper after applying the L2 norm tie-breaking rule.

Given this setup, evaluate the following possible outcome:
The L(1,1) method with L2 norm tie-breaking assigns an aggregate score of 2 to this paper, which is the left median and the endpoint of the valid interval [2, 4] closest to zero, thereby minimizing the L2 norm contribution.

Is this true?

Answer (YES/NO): YES